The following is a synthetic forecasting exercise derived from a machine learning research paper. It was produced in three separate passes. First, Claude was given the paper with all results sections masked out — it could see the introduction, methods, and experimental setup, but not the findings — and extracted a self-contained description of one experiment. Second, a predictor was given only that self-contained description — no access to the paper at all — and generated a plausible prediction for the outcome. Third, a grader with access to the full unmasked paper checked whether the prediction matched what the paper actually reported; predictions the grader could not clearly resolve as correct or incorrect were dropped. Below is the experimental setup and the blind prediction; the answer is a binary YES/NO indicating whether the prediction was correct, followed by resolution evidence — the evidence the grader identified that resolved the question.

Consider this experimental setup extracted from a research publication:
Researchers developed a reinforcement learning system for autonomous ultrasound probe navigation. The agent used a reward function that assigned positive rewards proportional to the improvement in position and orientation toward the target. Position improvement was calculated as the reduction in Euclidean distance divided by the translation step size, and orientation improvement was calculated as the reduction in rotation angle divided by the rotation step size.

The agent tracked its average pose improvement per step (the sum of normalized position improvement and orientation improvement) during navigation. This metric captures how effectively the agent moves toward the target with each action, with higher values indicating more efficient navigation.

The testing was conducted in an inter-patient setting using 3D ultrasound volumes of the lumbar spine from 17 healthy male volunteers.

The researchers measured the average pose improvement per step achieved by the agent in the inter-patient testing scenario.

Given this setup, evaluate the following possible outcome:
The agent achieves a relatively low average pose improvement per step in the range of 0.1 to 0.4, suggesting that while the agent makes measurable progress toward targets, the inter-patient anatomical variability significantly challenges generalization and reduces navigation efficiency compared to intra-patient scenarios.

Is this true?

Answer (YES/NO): YES